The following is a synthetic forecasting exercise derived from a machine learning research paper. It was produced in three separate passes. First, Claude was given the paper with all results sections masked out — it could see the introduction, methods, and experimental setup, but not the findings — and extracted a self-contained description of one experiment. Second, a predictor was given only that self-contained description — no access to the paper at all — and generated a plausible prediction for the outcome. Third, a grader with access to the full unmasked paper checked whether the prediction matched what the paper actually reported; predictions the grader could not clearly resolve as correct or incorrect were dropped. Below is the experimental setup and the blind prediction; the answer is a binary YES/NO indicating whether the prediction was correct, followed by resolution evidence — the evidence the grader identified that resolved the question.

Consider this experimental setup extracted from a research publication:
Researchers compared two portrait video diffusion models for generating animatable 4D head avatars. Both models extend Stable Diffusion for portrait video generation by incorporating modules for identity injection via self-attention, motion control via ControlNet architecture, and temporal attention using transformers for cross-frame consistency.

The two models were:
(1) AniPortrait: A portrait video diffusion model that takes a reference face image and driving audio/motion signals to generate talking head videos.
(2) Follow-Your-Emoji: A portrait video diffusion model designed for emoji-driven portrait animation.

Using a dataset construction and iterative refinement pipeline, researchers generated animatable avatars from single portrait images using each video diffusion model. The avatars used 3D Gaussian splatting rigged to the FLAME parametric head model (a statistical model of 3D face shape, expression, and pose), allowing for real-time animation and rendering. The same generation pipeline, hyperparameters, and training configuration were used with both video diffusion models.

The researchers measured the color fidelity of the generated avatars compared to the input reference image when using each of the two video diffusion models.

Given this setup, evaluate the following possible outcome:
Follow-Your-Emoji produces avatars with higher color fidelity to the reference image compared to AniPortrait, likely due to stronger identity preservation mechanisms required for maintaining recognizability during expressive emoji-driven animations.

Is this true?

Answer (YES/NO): NO